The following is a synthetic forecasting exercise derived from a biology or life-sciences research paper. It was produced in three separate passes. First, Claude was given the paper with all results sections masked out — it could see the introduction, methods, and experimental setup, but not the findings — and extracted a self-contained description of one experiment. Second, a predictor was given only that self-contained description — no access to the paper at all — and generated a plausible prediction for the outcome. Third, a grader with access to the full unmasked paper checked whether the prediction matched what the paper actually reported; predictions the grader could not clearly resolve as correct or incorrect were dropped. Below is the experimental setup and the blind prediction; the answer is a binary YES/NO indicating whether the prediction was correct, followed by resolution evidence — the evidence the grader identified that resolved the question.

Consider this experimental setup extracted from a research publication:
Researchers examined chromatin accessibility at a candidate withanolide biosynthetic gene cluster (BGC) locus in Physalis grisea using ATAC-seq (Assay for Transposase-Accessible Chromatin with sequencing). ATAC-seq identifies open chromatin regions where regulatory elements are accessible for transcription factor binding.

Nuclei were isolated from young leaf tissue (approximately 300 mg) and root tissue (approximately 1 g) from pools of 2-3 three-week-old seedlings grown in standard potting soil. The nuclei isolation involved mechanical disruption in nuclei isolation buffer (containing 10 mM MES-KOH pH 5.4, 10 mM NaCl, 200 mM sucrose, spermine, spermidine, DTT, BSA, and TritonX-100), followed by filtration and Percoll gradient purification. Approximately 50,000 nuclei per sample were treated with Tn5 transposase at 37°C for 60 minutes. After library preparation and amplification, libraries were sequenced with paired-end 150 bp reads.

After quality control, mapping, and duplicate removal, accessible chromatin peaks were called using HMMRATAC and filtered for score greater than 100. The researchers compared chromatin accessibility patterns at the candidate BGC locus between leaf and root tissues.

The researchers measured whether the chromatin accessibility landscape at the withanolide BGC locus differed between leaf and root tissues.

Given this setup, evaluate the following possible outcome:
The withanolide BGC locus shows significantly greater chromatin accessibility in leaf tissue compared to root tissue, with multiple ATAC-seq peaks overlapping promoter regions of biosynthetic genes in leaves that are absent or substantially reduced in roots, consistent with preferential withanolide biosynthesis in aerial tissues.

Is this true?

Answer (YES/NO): NO